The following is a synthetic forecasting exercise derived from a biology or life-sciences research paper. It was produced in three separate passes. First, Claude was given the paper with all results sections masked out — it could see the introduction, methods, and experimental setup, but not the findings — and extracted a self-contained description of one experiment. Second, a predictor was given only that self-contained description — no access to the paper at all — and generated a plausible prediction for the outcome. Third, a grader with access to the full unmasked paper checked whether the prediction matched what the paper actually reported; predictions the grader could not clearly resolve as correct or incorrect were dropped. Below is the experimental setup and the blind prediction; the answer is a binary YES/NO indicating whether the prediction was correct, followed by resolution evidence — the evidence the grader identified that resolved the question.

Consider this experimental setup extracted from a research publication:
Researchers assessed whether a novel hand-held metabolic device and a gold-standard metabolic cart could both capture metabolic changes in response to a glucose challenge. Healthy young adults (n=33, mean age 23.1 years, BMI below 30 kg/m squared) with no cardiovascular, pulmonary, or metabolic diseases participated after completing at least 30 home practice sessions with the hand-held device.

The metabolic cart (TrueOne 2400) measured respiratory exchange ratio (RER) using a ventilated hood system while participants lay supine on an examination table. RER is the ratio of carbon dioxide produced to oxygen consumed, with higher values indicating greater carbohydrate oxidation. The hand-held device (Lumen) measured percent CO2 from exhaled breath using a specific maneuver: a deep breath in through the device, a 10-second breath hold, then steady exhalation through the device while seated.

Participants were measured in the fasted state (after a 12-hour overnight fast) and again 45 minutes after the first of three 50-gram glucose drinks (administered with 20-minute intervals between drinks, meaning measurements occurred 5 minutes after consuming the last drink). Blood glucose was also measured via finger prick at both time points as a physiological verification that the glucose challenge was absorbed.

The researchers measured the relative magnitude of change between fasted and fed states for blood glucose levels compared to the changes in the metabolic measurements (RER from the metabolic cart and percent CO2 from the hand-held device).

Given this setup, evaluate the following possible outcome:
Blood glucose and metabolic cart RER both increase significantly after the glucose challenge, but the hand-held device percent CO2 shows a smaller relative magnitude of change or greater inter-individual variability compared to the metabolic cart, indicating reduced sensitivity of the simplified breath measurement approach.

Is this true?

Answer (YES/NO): NO